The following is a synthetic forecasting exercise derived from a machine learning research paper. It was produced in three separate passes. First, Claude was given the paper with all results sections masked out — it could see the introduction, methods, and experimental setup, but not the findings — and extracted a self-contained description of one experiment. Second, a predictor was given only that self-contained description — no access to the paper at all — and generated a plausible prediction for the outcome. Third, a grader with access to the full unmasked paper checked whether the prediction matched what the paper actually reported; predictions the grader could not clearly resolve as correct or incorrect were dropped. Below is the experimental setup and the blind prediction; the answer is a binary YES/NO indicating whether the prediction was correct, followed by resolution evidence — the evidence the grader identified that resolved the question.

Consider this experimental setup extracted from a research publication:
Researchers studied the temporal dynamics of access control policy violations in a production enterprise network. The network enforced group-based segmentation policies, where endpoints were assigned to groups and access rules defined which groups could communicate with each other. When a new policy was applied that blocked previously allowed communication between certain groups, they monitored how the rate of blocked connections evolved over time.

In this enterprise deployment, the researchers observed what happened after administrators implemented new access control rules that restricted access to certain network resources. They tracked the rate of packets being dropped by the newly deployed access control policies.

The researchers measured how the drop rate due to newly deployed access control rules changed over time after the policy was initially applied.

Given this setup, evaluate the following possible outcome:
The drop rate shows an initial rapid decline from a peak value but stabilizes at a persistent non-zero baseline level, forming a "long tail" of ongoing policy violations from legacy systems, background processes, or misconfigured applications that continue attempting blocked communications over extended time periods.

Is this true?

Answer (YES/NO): NO